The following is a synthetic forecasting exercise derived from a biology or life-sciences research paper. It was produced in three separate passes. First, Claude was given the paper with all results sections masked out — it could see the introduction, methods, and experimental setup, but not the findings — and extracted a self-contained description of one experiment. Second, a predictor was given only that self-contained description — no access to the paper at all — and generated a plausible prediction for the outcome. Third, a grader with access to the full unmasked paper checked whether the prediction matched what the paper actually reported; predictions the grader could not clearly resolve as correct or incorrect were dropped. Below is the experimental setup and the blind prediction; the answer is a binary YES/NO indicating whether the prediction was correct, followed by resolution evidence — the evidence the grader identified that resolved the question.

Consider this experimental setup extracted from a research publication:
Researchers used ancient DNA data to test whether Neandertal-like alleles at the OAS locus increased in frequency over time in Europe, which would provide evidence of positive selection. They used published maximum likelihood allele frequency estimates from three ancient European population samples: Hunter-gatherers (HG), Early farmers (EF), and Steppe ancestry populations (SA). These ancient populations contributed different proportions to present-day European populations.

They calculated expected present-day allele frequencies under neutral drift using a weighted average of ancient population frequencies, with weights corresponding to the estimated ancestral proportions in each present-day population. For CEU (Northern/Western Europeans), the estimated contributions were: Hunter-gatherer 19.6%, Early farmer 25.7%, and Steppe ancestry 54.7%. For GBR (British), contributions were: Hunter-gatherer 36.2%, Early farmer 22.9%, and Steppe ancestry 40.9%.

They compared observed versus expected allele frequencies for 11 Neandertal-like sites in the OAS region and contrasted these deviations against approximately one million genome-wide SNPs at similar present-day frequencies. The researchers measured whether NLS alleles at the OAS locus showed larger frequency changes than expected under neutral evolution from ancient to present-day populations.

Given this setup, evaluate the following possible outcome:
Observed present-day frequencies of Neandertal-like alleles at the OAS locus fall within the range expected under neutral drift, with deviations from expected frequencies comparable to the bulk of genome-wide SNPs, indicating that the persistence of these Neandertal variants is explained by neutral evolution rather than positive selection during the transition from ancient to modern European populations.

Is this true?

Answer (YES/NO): NO